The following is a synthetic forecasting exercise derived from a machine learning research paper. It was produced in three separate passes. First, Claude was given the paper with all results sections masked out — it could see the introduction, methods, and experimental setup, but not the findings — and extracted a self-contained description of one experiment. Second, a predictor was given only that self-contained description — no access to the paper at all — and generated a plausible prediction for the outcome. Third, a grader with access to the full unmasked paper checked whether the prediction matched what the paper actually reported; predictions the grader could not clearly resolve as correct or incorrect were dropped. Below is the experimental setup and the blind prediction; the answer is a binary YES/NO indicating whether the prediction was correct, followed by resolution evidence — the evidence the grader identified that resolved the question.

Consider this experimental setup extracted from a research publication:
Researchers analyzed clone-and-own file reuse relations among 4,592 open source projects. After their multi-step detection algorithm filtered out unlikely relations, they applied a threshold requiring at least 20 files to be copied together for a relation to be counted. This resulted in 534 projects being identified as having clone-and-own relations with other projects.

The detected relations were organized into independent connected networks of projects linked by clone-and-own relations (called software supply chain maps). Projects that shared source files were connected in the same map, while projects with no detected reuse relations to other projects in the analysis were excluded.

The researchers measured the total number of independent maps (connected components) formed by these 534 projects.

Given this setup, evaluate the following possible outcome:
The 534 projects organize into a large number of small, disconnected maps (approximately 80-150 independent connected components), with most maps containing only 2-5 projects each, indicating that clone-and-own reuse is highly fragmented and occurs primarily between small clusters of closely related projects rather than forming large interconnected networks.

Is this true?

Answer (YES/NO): NO